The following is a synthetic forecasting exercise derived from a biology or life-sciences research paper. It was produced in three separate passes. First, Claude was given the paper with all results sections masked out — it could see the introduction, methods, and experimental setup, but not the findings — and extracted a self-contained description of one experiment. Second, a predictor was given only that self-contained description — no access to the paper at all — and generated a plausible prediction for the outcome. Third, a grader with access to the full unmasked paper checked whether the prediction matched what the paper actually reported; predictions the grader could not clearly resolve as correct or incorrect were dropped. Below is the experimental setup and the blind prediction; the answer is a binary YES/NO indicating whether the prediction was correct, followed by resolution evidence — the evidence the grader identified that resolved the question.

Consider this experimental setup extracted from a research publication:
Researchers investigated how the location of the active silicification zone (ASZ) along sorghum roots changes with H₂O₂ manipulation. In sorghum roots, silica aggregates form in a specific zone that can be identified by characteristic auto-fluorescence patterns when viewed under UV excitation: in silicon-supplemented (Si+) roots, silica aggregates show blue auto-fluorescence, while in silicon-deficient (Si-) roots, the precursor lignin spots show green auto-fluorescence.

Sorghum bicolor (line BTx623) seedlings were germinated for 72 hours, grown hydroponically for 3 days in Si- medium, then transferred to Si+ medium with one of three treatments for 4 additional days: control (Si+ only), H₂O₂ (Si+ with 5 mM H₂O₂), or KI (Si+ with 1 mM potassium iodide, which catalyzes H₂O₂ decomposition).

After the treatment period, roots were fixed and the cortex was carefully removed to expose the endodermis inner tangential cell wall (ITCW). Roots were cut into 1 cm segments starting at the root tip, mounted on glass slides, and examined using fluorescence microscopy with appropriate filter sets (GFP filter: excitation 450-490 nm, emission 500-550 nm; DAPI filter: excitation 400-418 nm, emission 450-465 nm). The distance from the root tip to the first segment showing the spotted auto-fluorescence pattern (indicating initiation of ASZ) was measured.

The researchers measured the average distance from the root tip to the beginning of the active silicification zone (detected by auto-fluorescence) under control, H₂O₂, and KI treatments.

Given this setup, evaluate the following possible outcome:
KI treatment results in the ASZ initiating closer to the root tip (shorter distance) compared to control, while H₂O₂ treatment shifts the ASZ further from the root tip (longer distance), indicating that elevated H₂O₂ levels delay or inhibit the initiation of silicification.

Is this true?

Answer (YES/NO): NO